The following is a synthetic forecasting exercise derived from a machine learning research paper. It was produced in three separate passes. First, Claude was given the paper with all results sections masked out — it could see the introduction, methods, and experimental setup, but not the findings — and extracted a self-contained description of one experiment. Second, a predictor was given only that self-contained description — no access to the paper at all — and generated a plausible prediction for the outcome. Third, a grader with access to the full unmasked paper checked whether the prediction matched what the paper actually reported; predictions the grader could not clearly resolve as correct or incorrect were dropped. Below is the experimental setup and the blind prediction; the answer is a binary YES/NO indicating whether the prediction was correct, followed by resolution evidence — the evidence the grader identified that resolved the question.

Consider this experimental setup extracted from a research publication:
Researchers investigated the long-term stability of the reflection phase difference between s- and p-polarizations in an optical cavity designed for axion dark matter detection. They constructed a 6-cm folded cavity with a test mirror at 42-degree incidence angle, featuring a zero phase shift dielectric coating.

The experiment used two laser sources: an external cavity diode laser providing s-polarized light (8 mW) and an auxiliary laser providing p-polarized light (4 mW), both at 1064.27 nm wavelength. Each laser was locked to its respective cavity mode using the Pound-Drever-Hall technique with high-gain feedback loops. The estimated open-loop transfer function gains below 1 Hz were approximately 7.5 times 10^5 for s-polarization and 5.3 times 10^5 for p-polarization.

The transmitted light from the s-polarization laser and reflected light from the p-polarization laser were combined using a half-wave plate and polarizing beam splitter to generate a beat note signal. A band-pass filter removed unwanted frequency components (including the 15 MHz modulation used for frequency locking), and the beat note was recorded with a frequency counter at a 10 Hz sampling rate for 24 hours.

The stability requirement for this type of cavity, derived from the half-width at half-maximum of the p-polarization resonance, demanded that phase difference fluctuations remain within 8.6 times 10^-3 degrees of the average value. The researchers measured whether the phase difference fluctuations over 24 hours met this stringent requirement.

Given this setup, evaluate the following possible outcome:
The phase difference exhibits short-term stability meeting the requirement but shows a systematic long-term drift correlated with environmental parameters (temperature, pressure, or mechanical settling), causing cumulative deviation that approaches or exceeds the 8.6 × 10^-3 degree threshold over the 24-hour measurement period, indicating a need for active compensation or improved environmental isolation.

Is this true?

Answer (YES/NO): NO